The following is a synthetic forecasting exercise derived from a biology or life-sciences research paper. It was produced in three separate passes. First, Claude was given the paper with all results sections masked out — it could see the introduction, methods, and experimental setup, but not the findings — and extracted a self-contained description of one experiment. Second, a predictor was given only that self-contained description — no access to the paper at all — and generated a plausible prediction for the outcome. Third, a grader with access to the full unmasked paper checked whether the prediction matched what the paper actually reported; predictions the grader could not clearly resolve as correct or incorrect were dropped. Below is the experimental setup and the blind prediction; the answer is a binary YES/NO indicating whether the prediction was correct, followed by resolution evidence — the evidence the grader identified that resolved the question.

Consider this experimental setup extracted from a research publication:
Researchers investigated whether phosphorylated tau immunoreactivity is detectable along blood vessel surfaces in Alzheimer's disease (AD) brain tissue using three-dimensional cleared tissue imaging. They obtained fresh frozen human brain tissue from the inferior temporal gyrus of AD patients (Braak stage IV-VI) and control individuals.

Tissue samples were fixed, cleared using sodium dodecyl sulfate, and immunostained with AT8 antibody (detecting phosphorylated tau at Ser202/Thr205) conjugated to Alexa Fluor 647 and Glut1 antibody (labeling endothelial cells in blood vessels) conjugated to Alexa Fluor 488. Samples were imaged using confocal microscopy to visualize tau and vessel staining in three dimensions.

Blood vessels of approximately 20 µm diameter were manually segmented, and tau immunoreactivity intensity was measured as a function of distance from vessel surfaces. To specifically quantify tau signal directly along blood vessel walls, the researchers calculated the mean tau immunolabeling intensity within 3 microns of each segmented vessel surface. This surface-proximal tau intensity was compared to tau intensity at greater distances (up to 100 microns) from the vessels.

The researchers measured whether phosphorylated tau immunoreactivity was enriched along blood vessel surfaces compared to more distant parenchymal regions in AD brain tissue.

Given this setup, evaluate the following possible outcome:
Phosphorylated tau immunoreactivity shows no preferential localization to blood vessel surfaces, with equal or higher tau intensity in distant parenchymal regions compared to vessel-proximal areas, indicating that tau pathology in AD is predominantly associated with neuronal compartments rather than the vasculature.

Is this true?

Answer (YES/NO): NO